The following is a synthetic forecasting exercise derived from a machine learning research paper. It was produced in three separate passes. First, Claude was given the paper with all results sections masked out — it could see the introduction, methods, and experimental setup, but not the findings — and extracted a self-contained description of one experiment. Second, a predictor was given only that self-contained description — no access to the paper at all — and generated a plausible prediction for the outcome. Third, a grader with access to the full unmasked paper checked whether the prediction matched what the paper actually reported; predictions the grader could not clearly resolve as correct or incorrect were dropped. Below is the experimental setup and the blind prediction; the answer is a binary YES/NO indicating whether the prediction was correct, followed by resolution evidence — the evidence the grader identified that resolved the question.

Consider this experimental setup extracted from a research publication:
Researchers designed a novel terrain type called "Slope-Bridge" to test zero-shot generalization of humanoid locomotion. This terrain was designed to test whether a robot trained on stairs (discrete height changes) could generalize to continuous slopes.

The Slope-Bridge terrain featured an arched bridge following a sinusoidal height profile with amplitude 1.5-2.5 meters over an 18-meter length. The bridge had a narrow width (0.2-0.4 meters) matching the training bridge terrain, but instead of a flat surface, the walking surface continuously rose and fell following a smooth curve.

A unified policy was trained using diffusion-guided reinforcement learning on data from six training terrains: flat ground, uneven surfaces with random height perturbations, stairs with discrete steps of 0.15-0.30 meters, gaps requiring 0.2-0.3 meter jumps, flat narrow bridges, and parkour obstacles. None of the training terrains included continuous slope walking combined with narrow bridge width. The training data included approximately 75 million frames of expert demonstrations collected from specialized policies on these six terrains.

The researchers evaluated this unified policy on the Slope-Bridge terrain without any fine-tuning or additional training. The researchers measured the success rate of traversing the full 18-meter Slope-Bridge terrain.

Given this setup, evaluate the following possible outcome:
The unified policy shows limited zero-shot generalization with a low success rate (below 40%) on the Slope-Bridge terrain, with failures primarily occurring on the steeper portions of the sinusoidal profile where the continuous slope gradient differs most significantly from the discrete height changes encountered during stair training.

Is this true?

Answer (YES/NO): NO